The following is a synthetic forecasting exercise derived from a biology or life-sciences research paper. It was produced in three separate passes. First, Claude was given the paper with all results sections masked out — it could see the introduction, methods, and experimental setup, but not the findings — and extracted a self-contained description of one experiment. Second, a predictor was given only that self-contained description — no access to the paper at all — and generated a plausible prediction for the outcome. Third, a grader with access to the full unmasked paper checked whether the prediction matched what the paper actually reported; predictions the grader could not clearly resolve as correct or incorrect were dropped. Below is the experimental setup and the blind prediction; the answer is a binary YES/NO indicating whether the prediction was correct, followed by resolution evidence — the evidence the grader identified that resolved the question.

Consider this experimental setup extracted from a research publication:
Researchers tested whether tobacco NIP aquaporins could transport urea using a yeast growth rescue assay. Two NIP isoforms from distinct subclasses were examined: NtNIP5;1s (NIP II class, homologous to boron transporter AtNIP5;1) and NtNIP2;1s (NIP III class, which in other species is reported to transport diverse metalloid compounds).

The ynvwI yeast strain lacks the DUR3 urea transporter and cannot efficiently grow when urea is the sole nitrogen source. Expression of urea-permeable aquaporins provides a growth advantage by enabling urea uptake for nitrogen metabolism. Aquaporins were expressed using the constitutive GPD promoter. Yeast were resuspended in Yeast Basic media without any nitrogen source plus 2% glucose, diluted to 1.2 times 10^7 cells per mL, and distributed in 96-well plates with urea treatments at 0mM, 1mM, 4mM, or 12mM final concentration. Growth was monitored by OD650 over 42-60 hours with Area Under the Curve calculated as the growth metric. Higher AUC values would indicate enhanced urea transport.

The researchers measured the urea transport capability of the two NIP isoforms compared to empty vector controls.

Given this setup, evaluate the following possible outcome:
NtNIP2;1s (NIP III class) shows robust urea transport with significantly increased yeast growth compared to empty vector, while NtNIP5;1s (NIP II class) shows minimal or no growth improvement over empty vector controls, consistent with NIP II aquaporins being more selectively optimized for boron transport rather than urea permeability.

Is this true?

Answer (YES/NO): YES